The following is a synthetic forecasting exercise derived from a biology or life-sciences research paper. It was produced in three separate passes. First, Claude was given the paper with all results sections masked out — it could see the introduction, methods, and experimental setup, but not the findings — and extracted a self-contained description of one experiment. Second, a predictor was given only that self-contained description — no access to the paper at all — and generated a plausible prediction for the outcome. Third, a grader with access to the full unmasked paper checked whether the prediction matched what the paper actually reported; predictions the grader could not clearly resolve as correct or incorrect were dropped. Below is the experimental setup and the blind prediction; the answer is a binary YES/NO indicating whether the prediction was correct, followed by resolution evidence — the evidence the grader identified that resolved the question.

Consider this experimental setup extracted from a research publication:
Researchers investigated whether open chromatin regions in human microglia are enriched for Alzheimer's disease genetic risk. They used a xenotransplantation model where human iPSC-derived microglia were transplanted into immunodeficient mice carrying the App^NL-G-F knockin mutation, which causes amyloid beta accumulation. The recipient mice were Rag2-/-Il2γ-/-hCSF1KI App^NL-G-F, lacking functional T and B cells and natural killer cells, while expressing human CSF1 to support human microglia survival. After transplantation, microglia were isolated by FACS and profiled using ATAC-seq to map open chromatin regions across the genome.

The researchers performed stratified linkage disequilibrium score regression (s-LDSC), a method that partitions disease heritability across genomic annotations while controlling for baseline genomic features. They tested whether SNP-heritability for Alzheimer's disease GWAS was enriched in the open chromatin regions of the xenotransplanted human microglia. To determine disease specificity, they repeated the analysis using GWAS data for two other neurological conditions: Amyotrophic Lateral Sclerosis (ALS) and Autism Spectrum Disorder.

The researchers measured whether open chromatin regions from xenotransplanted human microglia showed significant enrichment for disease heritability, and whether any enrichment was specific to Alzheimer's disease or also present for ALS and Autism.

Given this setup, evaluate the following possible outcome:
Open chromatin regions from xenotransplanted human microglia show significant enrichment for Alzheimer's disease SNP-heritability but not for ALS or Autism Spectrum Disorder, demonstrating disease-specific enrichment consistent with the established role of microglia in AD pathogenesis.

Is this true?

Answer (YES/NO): YES